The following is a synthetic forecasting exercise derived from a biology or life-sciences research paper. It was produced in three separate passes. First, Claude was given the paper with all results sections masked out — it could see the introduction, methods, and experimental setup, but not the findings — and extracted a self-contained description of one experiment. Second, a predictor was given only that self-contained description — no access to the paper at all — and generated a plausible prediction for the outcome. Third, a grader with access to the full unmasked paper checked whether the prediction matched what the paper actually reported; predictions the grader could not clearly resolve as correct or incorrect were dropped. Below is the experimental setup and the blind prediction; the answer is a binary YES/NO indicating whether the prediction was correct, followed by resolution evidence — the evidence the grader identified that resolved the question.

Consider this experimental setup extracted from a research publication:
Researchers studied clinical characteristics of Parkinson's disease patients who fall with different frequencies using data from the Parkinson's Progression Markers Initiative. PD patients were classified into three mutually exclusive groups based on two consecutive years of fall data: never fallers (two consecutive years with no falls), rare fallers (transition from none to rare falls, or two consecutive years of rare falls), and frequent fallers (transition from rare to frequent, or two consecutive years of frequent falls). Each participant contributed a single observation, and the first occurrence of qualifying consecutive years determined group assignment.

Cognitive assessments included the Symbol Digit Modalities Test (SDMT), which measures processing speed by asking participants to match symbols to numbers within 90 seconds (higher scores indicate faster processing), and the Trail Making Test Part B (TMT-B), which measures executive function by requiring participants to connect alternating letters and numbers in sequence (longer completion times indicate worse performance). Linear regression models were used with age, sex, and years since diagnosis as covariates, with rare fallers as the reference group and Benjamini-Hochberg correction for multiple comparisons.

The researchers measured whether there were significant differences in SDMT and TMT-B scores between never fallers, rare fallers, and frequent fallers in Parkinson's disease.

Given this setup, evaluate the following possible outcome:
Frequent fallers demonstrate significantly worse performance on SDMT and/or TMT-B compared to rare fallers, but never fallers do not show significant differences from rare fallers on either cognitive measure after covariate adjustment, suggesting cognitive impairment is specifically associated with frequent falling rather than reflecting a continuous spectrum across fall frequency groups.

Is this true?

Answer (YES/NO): YES